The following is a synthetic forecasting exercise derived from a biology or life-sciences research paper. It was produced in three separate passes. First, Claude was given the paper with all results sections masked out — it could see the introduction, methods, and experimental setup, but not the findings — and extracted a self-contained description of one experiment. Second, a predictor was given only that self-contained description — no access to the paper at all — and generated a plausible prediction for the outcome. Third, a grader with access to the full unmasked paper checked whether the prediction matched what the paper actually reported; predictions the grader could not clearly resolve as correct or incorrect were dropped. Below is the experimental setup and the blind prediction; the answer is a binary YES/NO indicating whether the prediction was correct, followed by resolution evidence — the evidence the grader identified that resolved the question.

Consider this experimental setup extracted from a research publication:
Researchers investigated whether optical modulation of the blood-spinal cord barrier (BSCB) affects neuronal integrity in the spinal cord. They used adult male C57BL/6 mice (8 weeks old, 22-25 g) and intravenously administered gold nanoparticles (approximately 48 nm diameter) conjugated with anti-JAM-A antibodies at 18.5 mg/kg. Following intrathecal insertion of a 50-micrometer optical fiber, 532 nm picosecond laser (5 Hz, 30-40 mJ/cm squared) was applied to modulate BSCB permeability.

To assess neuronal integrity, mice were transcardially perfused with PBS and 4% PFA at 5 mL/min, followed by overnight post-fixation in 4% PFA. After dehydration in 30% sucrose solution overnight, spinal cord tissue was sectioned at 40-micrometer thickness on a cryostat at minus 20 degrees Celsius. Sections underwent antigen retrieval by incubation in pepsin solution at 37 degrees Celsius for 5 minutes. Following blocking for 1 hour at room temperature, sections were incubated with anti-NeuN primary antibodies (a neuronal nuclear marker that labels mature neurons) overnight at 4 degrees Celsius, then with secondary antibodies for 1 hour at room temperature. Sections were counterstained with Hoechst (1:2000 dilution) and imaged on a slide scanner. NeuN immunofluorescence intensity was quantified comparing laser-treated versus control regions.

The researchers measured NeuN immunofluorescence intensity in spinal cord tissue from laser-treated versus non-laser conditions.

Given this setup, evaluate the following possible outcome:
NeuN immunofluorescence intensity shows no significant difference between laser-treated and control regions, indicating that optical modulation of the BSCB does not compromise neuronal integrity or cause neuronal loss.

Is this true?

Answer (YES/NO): YES